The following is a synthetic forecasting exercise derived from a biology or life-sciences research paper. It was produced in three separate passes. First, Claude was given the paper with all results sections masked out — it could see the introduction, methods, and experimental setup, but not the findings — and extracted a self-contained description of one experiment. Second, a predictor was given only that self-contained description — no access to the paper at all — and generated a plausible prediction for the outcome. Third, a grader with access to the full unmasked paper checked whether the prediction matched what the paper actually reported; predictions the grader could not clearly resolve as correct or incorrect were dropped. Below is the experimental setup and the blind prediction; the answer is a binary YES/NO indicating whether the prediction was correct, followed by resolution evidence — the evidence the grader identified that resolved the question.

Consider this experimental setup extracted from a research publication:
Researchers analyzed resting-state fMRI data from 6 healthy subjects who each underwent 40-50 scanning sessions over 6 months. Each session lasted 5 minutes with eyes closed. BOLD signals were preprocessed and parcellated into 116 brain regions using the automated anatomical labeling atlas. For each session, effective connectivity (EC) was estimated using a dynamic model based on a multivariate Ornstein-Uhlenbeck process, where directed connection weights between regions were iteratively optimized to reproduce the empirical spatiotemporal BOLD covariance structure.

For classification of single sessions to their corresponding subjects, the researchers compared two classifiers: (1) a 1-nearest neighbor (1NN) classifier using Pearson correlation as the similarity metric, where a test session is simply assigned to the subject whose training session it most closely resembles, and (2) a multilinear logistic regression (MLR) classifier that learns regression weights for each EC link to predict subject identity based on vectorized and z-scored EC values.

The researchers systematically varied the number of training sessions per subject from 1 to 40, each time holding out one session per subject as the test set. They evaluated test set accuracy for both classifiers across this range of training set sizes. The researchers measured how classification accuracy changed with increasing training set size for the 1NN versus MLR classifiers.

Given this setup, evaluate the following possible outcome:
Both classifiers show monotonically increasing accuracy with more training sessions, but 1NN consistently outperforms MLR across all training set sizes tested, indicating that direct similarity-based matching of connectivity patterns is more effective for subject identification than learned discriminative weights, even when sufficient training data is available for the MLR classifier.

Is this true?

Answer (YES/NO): NO